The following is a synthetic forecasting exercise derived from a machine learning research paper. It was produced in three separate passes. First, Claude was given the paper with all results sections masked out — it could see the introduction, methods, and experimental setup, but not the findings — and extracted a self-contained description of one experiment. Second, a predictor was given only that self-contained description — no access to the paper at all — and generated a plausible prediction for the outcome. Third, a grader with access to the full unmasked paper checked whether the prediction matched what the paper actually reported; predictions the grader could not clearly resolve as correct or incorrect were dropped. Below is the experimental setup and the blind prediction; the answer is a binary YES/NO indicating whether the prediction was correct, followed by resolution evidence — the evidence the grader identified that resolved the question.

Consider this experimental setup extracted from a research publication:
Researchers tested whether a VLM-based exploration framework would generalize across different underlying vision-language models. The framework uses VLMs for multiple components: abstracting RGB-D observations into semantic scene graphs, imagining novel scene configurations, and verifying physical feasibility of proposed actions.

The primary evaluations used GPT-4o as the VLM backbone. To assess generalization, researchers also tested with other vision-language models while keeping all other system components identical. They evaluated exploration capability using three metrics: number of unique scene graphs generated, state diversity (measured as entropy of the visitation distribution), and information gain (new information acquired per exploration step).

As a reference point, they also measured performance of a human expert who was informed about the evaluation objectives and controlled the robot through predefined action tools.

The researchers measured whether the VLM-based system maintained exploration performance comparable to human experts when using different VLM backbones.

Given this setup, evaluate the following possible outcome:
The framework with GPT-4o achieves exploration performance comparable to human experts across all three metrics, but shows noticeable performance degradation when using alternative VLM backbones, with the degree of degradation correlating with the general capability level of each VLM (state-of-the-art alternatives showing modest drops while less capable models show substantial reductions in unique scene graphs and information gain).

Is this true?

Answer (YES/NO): NO